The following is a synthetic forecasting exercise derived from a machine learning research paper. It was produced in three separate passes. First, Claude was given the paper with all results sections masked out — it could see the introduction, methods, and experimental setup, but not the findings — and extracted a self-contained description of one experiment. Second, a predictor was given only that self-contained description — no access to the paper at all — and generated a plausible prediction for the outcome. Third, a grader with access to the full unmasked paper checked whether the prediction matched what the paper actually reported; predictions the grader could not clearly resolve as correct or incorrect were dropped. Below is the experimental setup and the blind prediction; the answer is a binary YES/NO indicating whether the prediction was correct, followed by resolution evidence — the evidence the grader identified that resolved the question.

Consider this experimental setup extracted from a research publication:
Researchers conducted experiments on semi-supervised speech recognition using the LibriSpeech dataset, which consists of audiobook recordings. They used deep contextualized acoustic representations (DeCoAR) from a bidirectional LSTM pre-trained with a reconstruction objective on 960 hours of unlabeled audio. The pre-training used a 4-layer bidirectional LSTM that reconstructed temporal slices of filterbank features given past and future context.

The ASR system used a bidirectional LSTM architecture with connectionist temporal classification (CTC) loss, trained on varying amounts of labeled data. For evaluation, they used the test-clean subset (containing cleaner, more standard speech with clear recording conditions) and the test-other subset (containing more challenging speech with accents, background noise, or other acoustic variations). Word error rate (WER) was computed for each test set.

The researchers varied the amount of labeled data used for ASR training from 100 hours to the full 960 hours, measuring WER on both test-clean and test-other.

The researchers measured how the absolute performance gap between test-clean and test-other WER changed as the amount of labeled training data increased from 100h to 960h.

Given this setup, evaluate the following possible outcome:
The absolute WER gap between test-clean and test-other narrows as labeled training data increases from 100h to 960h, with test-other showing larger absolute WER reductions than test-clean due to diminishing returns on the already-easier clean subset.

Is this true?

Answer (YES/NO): YES